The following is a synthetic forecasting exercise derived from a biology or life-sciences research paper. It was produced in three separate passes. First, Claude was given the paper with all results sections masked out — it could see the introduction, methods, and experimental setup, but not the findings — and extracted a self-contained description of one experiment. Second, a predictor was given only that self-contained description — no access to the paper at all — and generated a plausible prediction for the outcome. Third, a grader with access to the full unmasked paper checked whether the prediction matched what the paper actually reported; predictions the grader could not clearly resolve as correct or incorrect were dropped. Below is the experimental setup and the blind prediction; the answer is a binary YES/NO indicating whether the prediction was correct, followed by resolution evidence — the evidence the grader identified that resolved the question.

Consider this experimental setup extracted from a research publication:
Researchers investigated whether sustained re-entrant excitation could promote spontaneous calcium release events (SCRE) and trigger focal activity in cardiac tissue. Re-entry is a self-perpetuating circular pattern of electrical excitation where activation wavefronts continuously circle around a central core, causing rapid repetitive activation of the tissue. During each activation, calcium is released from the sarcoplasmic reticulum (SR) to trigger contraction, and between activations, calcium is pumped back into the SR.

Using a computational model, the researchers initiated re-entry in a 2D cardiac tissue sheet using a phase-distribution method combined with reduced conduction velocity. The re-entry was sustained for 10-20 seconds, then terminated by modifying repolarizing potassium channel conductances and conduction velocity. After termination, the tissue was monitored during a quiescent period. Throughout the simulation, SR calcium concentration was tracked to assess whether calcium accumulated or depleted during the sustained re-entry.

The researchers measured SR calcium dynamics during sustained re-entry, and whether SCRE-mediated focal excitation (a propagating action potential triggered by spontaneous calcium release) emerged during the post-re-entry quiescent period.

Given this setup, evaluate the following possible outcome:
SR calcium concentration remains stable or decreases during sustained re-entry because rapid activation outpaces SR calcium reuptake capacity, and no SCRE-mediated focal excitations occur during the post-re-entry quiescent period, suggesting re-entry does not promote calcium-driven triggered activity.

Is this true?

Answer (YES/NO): NO